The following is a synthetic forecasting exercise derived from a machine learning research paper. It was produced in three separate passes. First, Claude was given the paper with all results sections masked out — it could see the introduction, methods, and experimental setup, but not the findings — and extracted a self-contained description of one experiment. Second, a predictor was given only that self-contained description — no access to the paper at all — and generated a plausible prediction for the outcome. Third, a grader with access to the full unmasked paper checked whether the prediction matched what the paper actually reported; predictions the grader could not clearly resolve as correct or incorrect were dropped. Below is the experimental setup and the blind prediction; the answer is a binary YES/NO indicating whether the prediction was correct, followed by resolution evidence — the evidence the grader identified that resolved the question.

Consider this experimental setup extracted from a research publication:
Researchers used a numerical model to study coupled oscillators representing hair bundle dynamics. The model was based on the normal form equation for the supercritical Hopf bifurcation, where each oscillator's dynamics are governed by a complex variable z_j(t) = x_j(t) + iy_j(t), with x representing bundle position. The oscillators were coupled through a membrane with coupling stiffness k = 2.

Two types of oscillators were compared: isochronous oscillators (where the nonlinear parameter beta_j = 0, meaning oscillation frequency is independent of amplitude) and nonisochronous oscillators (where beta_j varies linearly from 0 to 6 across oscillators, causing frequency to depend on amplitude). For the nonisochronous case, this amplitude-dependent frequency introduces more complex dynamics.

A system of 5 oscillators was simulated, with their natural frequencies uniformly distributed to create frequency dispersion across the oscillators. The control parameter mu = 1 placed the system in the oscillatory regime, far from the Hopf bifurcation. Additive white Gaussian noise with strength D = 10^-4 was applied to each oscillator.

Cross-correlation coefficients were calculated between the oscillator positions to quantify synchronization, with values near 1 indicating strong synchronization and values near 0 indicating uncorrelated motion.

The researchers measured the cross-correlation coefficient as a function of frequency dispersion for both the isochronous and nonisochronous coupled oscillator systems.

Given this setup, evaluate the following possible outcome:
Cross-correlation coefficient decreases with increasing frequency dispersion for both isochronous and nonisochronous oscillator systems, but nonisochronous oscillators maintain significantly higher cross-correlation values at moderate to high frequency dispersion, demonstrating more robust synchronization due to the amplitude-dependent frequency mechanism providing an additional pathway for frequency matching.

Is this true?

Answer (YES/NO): YES